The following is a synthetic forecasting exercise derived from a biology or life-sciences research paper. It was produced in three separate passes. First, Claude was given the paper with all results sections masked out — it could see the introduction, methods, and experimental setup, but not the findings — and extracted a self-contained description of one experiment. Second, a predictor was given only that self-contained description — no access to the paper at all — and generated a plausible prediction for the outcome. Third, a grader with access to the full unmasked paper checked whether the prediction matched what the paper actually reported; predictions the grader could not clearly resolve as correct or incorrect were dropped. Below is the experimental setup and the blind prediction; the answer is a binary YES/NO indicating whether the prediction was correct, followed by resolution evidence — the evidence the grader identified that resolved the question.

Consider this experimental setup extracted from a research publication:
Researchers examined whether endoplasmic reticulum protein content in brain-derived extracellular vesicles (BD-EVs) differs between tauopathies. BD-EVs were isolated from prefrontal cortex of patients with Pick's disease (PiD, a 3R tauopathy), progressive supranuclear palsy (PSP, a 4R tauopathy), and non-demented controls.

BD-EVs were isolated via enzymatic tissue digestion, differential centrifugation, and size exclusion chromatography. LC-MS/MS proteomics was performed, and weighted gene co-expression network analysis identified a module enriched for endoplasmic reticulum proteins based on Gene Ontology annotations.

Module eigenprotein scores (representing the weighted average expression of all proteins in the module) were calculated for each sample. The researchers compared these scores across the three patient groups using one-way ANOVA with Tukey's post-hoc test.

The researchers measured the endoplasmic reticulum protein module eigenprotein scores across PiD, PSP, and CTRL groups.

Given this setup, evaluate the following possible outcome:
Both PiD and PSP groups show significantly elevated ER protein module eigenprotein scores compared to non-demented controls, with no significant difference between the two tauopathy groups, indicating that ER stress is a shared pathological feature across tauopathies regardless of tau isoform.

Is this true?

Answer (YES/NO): NO